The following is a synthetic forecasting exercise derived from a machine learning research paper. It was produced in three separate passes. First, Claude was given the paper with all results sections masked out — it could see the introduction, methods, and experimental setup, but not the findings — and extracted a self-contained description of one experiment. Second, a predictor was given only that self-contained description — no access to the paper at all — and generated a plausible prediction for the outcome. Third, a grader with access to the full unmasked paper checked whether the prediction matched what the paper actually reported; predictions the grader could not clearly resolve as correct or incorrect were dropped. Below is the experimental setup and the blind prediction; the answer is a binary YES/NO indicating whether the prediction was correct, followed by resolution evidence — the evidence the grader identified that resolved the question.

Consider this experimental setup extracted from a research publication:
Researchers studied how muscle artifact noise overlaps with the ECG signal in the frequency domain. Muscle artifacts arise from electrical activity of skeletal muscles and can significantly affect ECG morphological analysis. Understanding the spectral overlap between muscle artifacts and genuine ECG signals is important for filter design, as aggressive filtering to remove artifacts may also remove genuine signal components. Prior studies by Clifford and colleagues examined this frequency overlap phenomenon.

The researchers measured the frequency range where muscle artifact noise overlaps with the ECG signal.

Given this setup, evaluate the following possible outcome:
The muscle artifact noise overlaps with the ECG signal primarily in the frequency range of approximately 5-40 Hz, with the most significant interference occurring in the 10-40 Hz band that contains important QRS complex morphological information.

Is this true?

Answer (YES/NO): NO